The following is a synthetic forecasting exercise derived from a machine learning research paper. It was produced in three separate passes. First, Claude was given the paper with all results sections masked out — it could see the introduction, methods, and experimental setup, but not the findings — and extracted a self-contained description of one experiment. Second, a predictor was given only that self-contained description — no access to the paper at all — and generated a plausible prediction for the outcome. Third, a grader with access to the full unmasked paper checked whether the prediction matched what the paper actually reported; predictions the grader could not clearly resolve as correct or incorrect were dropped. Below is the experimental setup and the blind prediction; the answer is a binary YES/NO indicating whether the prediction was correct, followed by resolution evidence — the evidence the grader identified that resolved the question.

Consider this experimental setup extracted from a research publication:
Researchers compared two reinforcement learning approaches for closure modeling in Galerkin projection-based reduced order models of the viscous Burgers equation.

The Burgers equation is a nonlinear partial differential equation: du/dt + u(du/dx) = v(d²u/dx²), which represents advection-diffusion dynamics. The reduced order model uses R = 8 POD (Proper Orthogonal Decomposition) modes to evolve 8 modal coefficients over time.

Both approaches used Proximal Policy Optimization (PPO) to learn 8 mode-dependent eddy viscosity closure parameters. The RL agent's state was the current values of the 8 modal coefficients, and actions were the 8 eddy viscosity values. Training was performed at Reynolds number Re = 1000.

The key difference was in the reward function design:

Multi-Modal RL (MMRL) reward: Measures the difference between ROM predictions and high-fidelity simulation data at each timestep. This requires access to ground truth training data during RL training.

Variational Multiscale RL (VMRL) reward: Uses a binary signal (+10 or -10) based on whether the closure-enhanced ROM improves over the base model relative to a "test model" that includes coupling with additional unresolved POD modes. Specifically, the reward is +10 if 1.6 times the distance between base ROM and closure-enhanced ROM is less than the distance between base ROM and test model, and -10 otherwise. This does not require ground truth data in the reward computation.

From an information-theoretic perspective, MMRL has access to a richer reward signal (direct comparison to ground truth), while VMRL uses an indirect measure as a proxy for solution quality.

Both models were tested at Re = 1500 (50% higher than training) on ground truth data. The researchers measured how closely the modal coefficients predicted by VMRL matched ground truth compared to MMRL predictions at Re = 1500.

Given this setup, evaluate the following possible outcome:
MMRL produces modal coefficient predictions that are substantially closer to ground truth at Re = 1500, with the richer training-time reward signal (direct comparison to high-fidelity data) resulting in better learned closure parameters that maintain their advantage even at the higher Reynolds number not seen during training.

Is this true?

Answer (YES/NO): NO